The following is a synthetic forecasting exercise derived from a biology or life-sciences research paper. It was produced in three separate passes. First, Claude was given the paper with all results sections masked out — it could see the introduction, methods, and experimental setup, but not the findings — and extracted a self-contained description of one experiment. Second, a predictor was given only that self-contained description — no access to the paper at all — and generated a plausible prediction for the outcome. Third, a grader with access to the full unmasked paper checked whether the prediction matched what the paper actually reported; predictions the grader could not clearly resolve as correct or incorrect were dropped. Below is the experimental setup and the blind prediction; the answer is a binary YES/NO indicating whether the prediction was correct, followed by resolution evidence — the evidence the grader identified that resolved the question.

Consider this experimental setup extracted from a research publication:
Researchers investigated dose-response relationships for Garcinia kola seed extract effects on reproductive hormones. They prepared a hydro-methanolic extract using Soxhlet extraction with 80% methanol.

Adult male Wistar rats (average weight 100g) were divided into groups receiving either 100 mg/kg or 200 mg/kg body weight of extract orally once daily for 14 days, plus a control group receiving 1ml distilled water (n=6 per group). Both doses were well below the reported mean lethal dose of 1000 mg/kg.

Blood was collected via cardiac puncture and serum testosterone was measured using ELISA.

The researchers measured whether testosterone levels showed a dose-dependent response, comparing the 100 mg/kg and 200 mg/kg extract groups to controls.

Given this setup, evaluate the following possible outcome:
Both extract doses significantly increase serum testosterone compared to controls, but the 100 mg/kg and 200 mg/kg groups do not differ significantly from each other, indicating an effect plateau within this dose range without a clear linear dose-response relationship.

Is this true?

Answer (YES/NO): NO